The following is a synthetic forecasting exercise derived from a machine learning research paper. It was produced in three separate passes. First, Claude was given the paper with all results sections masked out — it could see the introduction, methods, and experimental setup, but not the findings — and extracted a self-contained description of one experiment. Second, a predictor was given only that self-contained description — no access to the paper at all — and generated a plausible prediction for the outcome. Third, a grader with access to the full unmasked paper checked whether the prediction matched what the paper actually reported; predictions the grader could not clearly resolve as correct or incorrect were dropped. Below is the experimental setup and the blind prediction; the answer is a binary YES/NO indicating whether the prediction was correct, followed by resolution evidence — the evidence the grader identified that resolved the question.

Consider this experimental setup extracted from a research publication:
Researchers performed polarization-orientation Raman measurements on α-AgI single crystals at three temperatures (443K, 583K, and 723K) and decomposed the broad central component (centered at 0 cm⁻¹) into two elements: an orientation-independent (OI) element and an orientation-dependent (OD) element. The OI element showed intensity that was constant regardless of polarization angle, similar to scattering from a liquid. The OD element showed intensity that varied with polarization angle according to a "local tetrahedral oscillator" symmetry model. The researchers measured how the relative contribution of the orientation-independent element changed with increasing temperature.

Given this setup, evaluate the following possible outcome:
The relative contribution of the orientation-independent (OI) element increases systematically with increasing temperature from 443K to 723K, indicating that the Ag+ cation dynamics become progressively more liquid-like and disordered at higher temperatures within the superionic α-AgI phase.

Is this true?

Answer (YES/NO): YES